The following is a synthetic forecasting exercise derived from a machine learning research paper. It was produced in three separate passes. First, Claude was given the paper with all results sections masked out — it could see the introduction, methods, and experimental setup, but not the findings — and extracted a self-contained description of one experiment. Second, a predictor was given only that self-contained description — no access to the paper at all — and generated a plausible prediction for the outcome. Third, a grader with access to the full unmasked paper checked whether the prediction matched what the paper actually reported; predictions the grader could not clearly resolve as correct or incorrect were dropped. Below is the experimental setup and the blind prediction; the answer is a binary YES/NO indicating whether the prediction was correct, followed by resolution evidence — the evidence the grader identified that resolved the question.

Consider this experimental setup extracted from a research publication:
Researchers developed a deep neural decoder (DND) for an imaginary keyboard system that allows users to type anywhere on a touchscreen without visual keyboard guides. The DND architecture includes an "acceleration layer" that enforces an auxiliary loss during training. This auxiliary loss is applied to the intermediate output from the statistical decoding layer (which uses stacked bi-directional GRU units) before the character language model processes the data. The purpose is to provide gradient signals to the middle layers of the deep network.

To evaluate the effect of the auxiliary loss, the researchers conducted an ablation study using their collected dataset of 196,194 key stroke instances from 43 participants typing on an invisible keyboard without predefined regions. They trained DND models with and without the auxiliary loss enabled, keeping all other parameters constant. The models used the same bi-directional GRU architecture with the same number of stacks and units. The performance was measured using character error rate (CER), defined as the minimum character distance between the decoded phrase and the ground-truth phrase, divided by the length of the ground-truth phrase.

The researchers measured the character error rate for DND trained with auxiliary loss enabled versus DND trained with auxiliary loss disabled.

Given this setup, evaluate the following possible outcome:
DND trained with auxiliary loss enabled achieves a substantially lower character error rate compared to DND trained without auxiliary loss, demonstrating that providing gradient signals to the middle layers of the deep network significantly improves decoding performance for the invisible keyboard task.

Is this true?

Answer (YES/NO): YES